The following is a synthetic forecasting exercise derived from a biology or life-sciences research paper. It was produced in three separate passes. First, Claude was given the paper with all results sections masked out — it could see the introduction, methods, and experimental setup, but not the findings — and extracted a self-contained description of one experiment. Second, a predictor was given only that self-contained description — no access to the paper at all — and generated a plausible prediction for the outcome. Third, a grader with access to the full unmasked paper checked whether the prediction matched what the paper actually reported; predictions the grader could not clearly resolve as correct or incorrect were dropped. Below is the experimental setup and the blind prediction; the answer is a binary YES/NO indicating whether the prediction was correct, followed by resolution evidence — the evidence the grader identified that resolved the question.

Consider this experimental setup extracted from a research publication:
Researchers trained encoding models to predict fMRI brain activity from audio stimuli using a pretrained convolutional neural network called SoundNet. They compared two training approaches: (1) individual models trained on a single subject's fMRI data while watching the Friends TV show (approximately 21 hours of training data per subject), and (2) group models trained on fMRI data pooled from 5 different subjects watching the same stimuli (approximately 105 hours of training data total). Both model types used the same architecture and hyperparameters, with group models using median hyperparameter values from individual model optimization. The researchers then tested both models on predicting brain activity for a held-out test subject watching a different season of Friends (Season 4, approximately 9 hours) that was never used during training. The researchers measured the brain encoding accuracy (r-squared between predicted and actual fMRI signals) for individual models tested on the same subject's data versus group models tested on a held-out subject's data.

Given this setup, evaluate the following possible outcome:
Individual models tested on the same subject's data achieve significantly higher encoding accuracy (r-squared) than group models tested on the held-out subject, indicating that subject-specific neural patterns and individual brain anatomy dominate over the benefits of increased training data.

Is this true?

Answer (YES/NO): NO